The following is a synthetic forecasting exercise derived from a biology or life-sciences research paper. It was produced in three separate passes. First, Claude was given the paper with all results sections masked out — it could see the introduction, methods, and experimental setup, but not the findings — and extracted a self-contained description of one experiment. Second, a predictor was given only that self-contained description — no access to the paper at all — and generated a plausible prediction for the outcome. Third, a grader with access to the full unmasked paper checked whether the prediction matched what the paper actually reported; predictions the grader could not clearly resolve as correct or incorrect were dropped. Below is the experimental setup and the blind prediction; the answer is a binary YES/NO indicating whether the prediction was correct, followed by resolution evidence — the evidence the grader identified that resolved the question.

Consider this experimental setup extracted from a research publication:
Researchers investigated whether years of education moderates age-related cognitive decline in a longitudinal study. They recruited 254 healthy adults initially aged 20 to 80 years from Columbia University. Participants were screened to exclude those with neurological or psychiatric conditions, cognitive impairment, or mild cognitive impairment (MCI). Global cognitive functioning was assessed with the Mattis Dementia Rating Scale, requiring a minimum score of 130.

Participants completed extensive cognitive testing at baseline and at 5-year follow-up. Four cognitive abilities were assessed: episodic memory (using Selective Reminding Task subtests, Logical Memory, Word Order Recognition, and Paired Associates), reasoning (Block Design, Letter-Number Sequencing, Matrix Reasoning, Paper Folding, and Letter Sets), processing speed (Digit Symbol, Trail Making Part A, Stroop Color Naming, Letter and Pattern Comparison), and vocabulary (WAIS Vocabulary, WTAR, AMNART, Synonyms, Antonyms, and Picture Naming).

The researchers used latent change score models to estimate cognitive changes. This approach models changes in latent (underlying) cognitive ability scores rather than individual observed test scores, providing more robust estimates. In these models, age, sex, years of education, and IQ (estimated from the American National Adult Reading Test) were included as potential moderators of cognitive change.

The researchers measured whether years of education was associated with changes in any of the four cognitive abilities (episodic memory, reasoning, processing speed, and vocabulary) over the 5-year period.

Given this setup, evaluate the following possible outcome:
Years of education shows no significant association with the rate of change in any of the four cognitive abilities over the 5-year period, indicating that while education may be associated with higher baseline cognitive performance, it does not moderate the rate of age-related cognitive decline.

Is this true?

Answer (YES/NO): YES